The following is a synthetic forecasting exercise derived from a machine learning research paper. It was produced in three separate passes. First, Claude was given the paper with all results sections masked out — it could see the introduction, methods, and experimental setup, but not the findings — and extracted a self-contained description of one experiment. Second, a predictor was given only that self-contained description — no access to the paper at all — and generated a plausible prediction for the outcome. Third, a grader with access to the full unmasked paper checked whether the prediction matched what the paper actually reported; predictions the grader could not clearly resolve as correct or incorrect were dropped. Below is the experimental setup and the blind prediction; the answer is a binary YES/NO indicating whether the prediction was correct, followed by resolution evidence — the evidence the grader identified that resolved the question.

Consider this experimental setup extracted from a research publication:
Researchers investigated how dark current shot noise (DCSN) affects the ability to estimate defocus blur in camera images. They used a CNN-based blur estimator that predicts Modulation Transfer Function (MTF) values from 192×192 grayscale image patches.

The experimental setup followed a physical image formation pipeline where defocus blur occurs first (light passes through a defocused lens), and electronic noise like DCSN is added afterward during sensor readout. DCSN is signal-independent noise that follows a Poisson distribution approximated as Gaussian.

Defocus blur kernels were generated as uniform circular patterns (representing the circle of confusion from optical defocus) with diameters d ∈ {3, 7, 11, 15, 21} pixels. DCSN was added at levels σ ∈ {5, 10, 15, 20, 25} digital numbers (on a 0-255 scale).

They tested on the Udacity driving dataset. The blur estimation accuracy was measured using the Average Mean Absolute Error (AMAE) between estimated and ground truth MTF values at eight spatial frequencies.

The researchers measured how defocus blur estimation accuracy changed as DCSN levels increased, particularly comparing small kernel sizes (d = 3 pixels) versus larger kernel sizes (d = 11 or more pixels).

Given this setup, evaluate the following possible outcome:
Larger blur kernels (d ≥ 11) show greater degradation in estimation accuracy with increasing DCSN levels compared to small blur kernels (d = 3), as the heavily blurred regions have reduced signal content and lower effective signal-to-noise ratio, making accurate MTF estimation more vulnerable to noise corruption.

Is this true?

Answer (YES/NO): YES